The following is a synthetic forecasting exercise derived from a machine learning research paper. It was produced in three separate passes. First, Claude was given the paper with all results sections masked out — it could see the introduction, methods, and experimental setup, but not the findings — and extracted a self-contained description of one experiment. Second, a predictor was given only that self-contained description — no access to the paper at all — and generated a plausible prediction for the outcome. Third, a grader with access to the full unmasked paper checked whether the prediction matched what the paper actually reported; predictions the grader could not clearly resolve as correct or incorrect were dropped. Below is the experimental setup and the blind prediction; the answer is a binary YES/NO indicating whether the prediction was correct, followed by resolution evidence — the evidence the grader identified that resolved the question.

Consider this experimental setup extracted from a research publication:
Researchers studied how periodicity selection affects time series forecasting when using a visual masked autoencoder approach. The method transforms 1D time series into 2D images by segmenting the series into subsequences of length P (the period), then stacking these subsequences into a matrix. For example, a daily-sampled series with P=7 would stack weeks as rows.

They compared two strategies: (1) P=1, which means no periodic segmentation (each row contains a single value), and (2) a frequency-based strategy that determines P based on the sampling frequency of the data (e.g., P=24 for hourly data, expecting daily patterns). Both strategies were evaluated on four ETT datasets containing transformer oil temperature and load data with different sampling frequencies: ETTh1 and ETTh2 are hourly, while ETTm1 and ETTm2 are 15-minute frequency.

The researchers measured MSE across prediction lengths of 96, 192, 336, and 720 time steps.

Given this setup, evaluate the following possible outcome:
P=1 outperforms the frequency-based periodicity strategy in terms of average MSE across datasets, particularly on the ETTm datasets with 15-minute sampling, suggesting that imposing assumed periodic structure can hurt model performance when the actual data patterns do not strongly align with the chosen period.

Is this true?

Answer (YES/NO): NO